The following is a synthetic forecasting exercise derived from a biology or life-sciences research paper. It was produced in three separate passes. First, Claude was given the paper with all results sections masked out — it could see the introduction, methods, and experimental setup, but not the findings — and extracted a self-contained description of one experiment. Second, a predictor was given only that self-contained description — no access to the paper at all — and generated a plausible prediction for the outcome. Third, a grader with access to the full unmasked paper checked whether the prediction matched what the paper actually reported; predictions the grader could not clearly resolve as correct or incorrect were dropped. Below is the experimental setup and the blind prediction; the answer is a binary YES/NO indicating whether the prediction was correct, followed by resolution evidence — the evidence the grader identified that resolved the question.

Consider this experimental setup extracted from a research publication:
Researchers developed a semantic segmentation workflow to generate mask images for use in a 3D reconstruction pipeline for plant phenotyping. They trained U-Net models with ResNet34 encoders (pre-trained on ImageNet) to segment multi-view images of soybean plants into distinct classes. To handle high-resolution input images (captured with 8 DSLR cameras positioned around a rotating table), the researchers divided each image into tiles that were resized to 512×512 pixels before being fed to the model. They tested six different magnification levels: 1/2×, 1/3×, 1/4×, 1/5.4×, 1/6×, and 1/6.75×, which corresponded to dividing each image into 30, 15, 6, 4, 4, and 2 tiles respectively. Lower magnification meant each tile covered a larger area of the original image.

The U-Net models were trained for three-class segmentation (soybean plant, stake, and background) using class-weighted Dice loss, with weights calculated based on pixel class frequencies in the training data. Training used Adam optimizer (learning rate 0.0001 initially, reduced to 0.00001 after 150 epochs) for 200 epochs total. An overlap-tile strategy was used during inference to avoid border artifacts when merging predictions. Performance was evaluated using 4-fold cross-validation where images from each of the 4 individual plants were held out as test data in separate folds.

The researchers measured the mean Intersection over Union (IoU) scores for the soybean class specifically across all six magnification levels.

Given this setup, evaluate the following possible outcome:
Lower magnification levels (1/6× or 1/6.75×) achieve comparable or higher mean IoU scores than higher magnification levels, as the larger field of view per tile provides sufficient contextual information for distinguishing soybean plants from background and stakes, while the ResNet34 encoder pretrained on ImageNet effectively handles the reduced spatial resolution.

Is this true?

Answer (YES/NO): NO